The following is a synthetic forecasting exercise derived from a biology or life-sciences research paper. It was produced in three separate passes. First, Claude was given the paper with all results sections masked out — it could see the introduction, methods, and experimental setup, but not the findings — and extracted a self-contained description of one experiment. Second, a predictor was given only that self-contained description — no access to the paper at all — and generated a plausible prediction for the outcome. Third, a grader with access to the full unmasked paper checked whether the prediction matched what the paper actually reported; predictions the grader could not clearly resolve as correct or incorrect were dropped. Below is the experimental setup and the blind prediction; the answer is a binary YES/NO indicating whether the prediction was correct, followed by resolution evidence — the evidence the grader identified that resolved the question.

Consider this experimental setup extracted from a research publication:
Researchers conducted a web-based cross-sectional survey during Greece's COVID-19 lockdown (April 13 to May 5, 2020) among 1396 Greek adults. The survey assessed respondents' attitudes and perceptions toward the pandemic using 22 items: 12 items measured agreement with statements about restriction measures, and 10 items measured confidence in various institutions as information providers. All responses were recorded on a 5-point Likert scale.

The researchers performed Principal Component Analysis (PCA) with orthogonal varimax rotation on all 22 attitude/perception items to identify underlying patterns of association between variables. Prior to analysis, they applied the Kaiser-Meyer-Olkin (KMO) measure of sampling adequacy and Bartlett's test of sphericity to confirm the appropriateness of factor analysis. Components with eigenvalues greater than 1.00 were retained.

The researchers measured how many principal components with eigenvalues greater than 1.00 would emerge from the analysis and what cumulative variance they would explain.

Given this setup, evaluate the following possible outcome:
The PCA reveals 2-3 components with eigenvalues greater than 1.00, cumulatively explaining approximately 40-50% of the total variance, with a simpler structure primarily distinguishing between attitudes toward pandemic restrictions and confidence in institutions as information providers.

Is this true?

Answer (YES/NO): NO